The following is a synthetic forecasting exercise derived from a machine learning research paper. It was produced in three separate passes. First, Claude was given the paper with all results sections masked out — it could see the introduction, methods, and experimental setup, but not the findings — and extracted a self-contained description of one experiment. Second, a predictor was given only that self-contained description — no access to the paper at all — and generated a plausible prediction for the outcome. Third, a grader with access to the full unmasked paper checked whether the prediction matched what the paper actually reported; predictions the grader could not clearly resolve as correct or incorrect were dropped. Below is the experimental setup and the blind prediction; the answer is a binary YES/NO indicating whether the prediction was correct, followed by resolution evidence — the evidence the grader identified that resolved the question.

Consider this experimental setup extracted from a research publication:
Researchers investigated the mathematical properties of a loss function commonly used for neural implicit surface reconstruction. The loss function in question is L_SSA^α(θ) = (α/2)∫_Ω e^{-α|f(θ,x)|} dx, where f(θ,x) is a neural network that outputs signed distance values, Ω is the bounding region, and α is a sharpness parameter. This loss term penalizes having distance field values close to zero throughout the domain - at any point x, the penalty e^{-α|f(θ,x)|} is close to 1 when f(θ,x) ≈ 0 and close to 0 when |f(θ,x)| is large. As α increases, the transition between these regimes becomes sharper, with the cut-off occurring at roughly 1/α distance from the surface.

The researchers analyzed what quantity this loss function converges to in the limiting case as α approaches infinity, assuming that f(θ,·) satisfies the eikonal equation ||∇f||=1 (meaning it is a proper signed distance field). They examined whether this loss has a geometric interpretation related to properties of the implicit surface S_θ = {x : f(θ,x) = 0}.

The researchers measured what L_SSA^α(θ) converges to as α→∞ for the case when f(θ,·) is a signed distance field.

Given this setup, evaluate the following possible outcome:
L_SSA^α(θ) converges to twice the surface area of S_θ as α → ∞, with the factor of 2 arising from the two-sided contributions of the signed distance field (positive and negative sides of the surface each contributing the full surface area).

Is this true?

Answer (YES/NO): NO